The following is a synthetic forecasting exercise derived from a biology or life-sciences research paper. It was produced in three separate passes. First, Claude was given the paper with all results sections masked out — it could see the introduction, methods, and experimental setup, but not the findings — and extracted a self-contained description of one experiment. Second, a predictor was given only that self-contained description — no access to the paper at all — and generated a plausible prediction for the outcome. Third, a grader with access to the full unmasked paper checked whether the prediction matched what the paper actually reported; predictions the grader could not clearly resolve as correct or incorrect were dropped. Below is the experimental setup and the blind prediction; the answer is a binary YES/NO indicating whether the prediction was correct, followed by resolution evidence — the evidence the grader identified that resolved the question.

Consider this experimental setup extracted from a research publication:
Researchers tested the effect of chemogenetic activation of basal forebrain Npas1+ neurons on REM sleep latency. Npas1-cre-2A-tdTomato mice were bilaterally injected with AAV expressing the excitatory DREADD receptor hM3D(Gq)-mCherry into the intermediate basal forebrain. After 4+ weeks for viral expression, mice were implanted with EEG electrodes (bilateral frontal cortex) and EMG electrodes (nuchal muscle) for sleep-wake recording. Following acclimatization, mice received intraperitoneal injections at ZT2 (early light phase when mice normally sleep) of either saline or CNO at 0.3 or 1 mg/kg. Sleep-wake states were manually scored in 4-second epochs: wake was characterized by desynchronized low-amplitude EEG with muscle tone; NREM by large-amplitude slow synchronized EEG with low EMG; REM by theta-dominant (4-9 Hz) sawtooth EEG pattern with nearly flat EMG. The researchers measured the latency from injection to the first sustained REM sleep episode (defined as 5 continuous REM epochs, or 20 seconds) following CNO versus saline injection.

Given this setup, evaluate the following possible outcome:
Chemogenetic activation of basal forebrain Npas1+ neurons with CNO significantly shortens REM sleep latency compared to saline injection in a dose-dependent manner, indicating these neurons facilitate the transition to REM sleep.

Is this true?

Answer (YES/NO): NO